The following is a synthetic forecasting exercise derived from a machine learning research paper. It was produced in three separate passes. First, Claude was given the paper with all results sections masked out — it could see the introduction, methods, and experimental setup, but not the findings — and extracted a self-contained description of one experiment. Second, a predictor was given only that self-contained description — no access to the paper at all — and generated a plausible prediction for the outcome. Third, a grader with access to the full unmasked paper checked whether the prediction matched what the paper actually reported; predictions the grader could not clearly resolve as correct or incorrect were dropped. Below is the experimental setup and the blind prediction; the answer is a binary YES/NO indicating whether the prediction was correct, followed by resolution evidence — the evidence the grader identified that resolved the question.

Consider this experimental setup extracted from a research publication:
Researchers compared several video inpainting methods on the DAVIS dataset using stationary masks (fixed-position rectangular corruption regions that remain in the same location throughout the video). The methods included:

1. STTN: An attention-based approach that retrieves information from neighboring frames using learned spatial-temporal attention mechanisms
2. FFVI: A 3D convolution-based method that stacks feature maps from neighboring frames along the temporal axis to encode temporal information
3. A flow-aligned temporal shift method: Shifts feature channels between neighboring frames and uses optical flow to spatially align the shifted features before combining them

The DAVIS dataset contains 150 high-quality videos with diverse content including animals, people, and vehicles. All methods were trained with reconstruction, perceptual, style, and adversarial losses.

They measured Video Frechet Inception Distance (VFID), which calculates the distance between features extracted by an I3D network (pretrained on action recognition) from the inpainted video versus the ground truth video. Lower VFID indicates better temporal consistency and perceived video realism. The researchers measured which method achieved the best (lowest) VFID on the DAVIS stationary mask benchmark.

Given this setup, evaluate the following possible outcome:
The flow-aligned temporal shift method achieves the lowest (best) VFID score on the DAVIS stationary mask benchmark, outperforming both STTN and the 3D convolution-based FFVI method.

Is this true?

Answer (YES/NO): NO